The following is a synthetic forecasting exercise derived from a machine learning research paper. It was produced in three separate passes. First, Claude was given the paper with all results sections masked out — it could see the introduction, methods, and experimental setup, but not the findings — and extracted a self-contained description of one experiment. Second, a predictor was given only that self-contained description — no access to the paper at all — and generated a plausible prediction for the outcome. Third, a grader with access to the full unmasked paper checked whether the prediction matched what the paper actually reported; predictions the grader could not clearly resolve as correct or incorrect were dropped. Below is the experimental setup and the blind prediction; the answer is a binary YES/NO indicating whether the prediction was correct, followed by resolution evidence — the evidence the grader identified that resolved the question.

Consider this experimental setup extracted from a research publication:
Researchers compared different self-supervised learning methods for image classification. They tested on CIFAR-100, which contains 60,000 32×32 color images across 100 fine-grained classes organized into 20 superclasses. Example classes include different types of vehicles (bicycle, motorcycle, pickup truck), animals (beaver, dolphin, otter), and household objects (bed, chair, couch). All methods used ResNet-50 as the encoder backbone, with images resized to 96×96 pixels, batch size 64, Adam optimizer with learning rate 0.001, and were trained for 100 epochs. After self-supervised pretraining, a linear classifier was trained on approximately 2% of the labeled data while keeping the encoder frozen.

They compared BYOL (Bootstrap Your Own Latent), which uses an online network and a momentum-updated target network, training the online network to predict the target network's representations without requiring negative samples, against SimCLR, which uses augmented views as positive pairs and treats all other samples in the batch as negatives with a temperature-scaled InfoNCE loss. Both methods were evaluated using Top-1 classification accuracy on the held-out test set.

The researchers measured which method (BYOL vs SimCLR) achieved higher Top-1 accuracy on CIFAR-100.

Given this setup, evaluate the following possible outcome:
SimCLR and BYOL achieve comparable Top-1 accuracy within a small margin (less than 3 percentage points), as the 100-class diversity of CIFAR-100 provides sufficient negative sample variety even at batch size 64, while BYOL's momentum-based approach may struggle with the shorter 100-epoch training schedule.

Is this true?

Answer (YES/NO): YES